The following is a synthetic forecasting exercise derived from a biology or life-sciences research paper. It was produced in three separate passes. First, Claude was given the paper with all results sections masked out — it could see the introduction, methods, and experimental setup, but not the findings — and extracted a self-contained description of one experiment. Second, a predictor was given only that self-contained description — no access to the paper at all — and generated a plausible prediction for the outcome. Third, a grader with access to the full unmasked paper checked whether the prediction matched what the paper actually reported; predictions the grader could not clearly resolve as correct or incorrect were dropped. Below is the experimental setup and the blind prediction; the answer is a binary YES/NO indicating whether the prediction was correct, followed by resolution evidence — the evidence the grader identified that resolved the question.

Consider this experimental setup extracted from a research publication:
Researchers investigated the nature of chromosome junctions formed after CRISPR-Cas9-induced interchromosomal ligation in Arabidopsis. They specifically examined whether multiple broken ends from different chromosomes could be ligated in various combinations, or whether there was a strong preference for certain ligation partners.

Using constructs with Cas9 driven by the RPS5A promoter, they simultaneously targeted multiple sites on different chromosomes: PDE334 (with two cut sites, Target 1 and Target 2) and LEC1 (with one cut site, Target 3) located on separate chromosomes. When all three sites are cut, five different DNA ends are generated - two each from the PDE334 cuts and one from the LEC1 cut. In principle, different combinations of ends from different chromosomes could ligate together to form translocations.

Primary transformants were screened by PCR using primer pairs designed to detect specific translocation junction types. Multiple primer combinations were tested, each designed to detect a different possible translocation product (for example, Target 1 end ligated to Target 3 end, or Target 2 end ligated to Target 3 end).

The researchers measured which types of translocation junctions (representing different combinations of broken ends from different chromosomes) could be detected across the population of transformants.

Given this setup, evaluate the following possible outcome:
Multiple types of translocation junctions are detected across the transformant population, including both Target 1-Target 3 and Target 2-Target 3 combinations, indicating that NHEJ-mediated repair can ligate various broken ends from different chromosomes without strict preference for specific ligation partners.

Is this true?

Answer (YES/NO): NO